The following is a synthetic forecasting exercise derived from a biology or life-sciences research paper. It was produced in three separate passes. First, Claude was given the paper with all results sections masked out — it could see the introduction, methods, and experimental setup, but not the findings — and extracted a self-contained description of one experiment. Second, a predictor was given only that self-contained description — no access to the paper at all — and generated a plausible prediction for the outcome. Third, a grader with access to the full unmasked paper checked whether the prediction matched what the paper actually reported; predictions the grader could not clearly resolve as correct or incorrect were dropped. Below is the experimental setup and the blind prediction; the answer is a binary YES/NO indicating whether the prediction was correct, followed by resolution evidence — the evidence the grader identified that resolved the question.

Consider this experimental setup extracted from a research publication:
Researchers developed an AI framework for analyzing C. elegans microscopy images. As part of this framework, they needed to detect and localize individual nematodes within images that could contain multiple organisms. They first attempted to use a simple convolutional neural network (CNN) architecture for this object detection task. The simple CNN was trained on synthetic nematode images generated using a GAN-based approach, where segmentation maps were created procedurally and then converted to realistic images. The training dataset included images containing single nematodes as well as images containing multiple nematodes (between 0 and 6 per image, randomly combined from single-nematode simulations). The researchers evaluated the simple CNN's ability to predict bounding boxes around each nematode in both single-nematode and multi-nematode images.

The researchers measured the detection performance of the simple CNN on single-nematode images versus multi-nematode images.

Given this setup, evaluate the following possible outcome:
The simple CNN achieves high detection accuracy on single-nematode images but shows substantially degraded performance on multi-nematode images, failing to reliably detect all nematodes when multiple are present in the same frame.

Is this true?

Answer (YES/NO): YES